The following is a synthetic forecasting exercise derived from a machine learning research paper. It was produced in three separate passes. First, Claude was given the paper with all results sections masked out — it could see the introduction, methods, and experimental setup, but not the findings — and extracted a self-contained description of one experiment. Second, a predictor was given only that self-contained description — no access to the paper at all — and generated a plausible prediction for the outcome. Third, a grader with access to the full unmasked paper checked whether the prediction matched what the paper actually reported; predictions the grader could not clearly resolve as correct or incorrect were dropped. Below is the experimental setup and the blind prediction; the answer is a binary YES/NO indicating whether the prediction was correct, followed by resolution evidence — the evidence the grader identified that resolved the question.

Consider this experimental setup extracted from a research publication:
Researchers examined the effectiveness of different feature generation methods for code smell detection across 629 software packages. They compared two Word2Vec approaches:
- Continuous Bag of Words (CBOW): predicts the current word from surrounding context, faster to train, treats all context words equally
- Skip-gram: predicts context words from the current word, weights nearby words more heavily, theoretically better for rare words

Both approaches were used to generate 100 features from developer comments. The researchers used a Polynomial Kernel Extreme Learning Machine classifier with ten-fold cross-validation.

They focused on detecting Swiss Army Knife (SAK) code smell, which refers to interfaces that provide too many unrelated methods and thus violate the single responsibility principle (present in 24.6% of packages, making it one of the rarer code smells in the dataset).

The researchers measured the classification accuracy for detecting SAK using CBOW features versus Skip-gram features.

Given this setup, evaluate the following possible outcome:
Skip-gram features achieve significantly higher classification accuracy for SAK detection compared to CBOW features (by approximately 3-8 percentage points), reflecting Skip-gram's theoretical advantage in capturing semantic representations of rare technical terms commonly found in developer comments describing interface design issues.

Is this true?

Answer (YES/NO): NO